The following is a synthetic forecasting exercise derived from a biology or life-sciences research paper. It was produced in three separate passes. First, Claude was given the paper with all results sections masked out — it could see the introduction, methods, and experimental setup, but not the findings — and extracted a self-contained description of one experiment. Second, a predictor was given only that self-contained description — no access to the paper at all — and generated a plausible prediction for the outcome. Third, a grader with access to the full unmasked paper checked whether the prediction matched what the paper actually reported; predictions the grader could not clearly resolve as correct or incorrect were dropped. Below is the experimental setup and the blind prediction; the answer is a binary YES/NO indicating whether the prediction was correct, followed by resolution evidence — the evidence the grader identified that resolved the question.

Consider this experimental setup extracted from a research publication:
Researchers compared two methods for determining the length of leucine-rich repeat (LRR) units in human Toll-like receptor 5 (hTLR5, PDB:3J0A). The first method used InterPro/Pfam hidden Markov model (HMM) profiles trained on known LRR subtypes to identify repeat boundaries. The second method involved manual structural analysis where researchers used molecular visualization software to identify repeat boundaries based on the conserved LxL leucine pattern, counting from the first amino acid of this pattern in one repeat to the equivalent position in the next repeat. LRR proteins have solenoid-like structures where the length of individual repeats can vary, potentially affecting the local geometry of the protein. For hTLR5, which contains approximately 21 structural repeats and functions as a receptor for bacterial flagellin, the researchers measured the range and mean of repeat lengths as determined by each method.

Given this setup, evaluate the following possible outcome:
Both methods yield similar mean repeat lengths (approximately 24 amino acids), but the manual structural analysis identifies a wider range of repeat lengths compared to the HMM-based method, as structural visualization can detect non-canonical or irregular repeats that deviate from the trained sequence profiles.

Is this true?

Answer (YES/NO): NO